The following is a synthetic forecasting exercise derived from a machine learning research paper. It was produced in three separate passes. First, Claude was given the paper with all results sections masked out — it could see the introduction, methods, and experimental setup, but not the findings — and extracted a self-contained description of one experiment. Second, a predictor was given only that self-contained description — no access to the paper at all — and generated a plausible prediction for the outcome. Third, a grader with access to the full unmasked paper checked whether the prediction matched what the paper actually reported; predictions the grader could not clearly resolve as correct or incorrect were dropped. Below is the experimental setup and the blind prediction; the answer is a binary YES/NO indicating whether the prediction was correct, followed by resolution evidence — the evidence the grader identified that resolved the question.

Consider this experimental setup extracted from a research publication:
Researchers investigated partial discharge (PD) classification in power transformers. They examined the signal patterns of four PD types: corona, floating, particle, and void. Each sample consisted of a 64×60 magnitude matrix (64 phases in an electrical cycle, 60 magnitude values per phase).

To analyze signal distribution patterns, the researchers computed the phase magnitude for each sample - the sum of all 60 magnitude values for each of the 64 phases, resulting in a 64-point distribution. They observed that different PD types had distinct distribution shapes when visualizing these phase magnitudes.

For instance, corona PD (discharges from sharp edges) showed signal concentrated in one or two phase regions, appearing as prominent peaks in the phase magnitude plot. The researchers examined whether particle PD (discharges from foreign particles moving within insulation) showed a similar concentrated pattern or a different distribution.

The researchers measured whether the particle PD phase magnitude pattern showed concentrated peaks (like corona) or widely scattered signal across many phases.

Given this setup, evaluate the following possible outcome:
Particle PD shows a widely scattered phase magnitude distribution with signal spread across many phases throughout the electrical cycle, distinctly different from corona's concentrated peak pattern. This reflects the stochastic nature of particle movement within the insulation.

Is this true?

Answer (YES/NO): YES